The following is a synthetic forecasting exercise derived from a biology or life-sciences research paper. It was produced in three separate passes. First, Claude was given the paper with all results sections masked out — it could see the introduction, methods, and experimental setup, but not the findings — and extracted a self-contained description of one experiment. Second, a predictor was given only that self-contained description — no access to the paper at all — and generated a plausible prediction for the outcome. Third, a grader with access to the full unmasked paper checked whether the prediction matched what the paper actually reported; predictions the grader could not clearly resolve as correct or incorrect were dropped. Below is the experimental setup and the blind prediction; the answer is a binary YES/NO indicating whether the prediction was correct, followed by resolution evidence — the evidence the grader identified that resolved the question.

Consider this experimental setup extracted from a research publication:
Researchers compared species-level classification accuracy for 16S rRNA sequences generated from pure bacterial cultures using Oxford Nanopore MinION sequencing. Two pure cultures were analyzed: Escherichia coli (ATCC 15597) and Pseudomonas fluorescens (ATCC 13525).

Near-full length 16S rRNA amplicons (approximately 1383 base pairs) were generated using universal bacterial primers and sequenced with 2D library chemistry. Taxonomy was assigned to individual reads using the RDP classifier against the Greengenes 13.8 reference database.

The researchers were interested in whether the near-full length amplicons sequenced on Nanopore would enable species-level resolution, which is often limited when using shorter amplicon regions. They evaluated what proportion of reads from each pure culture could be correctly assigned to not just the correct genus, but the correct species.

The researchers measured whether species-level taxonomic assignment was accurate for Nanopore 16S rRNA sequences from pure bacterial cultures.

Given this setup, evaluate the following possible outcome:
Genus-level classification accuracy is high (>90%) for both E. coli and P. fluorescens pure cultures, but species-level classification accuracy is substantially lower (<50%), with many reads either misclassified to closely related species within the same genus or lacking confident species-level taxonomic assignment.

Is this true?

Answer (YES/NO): NO